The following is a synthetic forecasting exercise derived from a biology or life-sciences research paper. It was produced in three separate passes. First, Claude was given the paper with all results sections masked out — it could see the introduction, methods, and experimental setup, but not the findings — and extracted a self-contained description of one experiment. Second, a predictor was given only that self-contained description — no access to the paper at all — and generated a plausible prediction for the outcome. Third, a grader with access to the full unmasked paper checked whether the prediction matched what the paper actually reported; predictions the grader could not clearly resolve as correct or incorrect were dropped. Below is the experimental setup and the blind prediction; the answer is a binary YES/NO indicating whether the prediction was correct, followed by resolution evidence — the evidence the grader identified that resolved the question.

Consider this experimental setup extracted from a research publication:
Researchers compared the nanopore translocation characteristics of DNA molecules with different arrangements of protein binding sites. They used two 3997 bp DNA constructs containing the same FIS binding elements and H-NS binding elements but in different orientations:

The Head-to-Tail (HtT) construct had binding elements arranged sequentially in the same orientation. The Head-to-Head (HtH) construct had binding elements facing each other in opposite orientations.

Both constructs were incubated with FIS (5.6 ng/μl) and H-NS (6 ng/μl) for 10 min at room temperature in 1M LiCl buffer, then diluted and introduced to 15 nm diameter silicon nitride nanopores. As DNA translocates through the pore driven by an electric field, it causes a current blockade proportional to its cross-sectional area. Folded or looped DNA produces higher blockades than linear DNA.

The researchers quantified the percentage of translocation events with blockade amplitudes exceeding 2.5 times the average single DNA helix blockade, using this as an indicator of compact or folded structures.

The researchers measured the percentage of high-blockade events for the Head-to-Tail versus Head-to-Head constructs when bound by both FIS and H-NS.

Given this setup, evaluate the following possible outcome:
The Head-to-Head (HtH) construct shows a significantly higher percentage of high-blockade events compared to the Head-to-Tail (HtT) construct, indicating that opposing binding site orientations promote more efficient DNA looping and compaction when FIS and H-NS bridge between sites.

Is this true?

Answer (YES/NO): NO